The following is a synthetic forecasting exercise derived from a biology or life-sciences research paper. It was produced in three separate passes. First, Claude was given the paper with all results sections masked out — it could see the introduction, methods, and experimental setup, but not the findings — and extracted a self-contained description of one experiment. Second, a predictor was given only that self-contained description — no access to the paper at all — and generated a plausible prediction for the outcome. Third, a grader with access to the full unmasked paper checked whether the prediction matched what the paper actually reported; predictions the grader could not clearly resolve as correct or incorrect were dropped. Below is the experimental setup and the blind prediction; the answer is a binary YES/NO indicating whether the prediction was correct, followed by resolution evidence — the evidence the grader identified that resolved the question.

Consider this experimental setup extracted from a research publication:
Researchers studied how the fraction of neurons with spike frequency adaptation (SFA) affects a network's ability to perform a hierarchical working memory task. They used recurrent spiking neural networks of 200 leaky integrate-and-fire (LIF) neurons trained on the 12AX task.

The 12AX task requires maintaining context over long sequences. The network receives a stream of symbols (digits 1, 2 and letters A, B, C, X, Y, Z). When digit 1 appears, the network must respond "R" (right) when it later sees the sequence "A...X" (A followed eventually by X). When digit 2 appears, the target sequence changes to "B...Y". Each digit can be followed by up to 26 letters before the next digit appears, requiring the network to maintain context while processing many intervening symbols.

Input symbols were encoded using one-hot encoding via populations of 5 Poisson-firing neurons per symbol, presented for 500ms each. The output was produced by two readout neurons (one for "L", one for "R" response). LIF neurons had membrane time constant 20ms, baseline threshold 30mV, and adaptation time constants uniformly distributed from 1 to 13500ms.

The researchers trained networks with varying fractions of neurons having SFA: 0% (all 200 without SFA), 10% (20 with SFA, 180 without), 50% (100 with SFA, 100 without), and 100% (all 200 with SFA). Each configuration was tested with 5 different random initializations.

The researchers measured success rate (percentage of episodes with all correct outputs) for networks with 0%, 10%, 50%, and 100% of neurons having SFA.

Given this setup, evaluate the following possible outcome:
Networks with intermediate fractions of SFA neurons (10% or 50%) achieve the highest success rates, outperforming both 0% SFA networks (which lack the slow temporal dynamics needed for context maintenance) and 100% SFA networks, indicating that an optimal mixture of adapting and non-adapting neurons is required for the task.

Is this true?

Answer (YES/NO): YES